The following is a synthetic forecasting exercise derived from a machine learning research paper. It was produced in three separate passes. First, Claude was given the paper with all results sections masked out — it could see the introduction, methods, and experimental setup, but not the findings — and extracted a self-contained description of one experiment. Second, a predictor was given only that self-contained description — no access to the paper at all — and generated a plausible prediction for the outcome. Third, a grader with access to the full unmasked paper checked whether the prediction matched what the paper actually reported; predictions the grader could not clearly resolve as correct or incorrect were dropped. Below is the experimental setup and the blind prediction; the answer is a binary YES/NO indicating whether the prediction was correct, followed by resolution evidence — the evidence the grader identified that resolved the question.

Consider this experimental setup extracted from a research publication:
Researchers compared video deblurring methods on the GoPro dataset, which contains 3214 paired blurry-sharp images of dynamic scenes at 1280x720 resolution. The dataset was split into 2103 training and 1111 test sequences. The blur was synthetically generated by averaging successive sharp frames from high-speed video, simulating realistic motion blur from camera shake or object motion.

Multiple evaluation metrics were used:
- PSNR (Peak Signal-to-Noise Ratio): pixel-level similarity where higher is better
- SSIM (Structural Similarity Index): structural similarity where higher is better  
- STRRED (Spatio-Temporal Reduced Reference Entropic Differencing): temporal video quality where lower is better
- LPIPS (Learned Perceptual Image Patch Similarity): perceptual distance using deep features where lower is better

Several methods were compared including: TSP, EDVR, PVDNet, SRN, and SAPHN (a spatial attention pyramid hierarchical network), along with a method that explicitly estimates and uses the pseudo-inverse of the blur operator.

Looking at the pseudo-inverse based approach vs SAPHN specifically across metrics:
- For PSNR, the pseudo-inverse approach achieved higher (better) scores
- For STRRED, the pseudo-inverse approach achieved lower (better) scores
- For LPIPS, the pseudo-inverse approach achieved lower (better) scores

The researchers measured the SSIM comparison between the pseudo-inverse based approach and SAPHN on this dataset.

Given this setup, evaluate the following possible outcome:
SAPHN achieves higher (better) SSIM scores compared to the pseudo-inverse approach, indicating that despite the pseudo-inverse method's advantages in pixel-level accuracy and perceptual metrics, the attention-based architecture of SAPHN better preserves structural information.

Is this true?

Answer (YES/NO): YES